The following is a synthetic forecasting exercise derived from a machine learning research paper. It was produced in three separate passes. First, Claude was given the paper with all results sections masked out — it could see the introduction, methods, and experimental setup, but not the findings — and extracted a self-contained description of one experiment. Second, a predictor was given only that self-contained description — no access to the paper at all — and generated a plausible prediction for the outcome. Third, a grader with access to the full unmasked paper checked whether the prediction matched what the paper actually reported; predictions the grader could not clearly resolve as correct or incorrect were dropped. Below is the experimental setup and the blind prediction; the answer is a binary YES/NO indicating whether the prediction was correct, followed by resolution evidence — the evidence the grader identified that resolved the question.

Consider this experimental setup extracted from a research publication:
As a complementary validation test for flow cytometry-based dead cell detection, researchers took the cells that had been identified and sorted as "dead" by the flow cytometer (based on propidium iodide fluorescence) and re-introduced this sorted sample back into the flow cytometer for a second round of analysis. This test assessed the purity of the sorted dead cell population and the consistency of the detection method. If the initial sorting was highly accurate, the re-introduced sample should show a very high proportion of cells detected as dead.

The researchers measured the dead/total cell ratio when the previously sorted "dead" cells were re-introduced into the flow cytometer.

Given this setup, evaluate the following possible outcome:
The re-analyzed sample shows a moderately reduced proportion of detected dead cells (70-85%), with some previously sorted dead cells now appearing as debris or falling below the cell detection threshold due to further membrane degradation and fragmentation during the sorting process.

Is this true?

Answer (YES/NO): NO